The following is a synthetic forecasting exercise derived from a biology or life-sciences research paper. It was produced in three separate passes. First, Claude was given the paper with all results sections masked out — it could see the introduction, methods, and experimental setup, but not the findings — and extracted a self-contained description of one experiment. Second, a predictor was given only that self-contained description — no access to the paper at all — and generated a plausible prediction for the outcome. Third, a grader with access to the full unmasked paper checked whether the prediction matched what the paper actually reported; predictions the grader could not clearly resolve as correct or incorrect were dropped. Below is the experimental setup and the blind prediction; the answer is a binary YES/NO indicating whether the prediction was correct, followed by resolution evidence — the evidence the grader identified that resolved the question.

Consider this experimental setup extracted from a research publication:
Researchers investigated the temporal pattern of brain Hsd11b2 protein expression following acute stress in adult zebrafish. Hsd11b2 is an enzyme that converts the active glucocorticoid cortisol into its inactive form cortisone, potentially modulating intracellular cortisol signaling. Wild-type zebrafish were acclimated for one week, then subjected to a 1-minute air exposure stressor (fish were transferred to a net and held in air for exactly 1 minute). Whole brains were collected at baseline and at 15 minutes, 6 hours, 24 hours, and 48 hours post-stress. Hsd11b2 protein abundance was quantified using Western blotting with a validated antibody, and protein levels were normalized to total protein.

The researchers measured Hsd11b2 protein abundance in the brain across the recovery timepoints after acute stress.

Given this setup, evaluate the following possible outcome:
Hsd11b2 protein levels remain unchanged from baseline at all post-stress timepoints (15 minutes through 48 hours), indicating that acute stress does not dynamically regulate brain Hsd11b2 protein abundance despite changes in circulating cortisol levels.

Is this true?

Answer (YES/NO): NO